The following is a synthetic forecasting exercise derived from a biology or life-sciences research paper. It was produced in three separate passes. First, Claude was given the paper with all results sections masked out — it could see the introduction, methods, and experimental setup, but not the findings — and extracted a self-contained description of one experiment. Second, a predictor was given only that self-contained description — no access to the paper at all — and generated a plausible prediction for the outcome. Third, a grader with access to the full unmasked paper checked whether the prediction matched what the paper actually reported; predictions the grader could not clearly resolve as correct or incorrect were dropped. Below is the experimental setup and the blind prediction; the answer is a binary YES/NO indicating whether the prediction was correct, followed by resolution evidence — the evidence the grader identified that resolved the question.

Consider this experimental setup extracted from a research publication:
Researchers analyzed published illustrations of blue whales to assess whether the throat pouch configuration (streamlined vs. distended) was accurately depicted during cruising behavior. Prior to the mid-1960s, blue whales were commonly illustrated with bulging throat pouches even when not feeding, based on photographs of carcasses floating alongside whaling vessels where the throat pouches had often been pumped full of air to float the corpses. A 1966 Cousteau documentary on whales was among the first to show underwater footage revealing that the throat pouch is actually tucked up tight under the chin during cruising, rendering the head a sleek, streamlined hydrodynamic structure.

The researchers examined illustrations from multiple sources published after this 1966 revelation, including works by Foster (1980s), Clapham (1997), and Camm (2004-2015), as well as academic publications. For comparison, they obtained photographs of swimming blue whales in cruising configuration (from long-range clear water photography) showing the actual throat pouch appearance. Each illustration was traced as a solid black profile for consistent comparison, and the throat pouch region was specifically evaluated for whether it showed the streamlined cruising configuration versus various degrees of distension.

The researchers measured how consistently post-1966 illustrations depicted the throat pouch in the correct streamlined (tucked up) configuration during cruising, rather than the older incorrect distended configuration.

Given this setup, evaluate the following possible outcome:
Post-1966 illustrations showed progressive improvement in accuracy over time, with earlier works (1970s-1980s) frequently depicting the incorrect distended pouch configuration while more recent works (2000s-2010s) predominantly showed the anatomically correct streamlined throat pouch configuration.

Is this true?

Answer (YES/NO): NO